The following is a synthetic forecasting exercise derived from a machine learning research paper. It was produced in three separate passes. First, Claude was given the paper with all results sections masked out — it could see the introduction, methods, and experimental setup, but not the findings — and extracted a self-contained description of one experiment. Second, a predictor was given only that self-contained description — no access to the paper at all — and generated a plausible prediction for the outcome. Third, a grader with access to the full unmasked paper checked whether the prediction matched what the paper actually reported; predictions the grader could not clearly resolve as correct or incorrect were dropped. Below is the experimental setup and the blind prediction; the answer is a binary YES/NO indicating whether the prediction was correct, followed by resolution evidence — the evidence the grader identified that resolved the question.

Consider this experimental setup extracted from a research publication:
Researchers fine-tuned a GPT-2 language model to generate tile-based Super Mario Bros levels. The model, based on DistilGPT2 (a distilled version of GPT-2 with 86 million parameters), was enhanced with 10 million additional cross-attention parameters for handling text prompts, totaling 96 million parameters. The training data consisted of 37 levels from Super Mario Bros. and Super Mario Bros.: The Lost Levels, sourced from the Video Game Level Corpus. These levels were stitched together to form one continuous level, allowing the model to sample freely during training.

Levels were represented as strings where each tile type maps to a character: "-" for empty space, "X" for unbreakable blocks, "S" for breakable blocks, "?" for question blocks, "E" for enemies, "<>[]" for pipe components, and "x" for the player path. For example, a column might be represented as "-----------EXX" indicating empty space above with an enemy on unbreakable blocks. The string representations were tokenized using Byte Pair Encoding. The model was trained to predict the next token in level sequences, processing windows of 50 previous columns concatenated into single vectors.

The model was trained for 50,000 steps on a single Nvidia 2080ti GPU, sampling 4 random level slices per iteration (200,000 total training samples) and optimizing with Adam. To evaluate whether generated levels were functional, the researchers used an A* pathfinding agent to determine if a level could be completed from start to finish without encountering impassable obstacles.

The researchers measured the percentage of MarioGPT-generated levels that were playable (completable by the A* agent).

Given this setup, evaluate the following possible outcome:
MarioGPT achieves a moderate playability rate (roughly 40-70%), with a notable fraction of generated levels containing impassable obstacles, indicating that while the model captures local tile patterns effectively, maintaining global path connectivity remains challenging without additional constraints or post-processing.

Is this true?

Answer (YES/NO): NO